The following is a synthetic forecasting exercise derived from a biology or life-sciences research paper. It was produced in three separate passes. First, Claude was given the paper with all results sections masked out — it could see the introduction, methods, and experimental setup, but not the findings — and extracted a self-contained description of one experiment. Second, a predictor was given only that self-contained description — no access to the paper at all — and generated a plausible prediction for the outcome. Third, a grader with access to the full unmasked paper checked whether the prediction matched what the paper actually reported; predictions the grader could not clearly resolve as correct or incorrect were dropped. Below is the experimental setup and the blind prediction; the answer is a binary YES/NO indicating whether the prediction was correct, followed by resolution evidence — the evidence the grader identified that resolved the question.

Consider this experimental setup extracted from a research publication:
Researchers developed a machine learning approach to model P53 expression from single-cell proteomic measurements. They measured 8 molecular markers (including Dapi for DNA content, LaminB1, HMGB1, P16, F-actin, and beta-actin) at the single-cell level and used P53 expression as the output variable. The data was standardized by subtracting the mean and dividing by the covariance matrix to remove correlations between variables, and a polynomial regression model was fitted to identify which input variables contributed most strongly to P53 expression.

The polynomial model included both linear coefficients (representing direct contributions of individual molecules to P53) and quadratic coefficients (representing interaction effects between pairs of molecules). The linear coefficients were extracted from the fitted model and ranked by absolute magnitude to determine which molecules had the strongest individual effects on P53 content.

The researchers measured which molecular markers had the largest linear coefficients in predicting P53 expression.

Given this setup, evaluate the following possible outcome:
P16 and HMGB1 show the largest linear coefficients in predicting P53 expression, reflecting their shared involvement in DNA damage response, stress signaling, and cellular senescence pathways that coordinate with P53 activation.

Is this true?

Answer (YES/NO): NO